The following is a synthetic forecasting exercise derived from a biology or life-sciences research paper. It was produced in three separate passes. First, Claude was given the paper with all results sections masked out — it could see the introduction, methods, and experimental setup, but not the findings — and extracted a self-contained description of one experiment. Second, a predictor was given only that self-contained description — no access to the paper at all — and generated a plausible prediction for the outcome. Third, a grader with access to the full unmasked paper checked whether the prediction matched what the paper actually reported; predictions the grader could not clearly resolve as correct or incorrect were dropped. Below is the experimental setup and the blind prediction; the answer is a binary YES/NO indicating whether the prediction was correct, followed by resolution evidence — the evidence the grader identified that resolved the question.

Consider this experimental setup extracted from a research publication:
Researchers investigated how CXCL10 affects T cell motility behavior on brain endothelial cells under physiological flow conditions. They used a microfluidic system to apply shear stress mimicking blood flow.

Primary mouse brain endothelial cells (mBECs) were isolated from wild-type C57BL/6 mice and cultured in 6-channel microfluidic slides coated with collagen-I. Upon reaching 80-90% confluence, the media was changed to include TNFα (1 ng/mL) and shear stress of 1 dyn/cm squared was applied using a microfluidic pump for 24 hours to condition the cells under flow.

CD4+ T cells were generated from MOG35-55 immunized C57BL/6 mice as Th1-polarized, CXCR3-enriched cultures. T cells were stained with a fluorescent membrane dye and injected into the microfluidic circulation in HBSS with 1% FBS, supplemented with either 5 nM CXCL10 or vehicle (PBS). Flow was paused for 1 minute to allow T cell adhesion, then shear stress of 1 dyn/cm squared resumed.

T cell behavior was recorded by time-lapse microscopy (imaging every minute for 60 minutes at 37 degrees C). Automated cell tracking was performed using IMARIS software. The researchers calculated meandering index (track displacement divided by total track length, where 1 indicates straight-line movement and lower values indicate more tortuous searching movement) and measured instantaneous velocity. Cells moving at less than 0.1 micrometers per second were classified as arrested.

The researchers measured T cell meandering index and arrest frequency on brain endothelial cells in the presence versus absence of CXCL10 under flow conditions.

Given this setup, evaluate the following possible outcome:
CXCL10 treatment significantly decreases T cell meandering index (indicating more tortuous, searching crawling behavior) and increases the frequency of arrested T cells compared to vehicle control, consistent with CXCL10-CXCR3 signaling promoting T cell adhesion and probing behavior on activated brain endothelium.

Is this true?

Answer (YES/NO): NO